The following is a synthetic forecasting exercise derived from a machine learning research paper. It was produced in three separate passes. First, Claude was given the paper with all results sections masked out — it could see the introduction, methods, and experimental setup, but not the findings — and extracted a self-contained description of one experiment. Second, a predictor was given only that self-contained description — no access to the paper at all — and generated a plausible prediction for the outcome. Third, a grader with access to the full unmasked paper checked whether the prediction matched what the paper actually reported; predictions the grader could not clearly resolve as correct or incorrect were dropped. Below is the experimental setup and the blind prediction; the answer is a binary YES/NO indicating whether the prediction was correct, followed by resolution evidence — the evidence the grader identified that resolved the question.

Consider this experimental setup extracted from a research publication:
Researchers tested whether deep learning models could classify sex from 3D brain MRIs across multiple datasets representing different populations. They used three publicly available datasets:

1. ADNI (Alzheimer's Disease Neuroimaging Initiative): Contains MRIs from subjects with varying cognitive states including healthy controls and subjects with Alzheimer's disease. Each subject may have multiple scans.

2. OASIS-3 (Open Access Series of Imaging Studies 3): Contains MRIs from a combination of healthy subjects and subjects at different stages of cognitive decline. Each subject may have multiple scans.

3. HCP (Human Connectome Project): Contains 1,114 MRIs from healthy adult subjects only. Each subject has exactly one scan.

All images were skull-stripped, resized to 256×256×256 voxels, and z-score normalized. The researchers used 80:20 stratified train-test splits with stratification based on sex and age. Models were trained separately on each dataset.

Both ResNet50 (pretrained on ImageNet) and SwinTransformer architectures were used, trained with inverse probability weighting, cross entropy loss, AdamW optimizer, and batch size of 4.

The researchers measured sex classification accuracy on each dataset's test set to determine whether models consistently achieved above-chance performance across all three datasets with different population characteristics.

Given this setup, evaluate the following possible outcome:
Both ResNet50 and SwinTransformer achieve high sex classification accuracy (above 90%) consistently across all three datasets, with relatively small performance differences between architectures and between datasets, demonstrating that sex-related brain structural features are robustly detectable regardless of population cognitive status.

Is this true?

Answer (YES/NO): NO